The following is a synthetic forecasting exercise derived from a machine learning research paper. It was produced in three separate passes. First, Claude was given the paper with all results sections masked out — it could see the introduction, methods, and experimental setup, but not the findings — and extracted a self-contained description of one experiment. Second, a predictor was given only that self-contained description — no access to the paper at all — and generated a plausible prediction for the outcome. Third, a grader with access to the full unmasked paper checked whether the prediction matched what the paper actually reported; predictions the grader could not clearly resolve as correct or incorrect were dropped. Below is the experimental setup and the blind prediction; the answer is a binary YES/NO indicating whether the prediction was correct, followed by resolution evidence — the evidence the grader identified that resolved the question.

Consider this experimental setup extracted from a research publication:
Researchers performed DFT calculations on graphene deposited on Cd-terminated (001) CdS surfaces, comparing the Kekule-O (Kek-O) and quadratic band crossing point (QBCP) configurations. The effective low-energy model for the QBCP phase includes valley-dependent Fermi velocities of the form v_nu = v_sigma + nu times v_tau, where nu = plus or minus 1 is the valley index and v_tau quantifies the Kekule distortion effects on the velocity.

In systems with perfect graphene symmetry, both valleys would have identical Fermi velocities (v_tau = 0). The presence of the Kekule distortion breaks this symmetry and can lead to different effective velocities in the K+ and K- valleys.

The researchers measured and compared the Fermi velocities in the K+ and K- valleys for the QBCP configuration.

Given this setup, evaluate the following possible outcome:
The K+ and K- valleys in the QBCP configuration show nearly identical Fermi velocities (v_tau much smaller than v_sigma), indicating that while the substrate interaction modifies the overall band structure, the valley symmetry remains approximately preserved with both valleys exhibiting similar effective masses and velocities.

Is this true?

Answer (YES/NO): NO